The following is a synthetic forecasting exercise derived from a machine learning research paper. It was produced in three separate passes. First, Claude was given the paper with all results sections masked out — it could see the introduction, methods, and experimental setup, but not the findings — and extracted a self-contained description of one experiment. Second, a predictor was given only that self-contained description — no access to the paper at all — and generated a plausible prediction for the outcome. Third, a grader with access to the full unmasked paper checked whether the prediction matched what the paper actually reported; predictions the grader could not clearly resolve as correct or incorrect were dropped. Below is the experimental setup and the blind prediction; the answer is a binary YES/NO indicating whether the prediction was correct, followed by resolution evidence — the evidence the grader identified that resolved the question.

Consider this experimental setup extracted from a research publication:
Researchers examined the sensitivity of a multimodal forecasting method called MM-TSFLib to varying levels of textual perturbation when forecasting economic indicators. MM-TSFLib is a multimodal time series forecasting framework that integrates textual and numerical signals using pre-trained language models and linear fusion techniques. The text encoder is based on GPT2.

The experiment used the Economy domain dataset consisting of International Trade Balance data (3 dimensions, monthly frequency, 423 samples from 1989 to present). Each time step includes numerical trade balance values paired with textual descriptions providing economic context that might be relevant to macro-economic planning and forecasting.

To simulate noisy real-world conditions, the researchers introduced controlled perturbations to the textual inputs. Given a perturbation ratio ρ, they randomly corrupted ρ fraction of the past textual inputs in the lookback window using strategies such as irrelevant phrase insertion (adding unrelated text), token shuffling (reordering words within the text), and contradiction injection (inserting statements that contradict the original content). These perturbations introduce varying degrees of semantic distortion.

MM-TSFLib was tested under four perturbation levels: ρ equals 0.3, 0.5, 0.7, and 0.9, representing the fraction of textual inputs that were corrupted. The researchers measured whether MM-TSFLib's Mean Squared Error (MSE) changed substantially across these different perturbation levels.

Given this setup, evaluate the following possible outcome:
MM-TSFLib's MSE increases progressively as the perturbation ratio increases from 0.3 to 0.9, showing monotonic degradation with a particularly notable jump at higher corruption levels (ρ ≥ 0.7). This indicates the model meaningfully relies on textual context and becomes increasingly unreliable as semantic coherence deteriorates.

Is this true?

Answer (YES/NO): NO